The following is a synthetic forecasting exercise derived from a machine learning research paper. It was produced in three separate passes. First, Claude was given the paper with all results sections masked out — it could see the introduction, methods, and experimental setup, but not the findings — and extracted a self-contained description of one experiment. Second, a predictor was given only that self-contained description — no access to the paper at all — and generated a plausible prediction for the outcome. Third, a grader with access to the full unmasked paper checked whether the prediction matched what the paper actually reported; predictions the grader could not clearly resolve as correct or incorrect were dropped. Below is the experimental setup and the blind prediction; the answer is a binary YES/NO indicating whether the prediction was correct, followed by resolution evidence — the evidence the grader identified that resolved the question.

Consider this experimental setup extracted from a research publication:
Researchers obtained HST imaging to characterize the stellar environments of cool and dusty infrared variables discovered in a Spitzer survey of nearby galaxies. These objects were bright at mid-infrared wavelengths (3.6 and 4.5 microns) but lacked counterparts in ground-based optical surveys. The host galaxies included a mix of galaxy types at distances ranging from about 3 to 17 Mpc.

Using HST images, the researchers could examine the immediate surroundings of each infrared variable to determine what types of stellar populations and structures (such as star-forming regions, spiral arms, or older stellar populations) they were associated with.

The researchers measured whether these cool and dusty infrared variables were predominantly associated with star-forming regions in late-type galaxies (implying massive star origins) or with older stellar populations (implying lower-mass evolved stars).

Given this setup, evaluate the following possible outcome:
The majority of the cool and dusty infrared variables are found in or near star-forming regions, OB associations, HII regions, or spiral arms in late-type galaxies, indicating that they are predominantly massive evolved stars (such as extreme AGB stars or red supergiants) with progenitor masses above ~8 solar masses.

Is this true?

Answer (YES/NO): NO